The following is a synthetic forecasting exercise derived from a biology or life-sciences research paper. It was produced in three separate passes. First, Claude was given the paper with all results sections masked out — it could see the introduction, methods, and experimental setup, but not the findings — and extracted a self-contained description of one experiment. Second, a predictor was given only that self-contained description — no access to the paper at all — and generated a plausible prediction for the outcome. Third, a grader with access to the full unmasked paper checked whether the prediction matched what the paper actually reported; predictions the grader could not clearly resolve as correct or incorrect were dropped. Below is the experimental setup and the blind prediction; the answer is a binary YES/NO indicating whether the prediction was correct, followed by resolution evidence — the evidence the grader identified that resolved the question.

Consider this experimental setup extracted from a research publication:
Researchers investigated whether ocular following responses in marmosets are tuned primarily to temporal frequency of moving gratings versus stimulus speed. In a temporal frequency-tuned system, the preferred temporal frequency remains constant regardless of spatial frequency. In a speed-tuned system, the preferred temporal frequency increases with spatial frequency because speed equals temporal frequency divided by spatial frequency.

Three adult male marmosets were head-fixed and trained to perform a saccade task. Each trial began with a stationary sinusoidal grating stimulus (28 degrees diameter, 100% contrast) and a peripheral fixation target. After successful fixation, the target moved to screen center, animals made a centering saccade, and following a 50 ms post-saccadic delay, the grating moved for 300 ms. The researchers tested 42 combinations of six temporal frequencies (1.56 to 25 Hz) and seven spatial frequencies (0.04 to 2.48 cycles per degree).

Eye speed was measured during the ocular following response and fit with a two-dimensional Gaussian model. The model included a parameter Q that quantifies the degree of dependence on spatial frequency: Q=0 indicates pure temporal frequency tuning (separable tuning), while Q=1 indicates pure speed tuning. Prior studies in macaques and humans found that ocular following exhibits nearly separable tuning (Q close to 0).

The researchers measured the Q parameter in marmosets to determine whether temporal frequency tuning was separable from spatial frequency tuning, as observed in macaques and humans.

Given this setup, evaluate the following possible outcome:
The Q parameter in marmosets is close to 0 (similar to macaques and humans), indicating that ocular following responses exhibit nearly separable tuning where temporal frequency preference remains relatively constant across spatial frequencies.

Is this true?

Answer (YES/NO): NO